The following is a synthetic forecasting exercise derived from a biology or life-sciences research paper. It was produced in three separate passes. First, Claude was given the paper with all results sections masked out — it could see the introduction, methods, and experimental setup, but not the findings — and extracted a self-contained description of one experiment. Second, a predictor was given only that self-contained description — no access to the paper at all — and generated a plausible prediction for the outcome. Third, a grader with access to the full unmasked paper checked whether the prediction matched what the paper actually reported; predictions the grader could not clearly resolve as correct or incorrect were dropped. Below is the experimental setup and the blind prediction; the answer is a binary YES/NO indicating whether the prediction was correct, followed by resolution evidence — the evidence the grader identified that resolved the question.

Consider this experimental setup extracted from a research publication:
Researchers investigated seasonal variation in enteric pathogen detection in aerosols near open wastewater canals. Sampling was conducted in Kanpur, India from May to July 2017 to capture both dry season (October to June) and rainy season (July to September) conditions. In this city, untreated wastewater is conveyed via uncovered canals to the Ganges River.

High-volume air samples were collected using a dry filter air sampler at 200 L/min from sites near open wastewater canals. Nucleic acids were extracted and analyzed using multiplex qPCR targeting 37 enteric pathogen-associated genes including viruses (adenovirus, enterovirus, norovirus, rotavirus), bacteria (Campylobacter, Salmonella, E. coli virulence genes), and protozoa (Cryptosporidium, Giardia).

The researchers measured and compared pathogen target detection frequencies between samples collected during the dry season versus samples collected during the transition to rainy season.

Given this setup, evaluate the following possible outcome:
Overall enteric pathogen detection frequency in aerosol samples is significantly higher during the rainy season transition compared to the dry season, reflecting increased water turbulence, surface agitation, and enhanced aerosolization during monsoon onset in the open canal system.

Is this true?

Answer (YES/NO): NO